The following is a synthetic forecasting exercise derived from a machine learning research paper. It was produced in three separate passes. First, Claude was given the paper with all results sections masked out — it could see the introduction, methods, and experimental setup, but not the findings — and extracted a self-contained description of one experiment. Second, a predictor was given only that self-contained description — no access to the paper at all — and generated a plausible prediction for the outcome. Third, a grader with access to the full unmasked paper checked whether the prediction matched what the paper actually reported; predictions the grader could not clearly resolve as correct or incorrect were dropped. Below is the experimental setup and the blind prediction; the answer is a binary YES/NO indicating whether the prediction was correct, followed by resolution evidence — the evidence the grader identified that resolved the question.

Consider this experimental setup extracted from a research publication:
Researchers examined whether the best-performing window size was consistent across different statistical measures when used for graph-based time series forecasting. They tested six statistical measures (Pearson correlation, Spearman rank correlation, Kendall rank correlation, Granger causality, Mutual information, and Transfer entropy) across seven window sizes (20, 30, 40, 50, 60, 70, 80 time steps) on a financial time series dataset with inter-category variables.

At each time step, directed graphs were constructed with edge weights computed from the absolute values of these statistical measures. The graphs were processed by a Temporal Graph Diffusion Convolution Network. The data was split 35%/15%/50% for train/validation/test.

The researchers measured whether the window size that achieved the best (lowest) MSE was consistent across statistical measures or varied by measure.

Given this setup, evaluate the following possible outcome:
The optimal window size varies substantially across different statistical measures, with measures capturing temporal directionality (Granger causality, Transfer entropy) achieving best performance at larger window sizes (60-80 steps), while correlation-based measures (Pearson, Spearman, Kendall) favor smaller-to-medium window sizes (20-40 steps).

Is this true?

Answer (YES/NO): YES